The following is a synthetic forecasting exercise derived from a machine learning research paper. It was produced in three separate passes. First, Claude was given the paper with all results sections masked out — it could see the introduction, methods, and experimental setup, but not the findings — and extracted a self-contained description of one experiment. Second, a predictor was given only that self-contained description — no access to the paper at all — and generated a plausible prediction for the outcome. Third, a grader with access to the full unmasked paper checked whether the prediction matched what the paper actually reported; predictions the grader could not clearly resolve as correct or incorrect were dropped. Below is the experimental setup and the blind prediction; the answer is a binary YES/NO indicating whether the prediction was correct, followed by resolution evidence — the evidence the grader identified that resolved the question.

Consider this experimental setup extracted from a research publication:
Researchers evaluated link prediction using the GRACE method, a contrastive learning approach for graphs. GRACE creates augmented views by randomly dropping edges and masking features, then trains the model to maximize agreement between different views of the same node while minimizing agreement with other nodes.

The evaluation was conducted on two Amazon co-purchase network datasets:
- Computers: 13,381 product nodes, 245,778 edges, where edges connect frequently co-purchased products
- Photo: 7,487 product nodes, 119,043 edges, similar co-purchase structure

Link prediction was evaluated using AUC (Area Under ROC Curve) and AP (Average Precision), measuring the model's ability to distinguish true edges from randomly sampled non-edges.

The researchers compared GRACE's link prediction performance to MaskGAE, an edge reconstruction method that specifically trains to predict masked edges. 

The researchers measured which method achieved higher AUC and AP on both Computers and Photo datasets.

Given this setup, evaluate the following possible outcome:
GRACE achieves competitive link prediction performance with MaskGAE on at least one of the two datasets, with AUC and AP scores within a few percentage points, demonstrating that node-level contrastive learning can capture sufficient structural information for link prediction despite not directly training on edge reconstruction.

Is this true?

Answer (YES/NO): NO